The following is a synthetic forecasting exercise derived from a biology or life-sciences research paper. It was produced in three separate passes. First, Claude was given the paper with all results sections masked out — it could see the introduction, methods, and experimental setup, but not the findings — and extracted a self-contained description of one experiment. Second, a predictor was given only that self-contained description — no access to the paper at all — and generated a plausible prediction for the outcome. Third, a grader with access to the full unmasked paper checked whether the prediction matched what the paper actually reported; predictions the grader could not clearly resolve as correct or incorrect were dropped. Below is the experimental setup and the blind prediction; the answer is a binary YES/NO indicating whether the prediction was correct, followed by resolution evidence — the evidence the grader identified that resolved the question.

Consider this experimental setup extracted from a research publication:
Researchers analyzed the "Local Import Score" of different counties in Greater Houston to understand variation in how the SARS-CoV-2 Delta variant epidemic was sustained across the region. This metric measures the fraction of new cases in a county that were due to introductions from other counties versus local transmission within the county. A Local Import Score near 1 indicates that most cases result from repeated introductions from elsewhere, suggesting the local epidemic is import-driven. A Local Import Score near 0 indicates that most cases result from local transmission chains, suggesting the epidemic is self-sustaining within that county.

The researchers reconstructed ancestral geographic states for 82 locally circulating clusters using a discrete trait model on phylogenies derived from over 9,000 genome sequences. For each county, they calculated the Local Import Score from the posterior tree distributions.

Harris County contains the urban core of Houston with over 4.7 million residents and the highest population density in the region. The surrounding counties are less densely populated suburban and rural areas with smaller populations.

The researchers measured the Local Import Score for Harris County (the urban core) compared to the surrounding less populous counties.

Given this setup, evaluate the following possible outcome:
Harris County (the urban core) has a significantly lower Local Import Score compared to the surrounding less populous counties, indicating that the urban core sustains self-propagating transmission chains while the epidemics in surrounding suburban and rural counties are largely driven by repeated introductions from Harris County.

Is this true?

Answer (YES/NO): YES